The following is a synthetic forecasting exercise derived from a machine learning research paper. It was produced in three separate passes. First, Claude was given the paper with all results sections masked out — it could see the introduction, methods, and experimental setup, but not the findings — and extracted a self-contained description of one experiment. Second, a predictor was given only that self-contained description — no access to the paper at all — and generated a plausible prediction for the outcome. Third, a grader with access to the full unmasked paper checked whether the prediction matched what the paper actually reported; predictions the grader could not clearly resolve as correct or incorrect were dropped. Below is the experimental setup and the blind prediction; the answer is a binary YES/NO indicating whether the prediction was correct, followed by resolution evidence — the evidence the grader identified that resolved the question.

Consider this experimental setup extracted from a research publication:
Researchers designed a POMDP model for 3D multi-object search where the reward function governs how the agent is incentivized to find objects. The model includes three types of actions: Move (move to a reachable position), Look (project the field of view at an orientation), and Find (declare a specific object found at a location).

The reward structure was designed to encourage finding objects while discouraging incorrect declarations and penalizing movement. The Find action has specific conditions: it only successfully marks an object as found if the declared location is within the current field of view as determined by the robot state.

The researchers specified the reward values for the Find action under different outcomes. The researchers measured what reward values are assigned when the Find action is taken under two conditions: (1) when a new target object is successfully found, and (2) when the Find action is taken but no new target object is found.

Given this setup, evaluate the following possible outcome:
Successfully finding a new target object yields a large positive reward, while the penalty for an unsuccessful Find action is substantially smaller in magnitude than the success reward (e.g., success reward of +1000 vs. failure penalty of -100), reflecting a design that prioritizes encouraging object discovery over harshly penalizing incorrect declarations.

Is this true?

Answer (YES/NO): NO